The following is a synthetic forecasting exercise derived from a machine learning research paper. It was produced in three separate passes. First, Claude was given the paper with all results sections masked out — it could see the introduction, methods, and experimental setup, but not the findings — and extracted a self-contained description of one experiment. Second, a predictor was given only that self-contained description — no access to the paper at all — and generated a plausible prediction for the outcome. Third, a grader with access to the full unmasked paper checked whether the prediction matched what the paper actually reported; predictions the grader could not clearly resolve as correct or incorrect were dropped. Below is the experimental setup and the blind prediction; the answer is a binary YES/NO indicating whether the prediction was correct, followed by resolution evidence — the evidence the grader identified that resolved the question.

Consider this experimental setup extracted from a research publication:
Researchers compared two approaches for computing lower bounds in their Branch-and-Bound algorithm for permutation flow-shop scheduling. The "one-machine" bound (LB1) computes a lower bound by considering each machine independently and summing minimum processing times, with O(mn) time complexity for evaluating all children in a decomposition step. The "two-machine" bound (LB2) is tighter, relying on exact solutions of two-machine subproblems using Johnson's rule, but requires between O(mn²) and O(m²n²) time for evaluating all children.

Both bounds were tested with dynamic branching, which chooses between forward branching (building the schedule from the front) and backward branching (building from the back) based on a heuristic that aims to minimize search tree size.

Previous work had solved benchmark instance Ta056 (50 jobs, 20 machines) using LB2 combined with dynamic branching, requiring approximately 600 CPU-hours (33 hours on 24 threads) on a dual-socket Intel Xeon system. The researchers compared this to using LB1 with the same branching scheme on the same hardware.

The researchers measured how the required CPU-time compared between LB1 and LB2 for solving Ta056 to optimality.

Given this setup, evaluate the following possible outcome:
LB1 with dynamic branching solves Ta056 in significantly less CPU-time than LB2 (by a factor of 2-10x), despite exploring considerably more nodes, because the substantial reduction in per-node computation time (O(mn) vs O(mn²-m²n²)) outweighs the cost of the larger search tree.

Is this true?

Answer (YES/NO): NO